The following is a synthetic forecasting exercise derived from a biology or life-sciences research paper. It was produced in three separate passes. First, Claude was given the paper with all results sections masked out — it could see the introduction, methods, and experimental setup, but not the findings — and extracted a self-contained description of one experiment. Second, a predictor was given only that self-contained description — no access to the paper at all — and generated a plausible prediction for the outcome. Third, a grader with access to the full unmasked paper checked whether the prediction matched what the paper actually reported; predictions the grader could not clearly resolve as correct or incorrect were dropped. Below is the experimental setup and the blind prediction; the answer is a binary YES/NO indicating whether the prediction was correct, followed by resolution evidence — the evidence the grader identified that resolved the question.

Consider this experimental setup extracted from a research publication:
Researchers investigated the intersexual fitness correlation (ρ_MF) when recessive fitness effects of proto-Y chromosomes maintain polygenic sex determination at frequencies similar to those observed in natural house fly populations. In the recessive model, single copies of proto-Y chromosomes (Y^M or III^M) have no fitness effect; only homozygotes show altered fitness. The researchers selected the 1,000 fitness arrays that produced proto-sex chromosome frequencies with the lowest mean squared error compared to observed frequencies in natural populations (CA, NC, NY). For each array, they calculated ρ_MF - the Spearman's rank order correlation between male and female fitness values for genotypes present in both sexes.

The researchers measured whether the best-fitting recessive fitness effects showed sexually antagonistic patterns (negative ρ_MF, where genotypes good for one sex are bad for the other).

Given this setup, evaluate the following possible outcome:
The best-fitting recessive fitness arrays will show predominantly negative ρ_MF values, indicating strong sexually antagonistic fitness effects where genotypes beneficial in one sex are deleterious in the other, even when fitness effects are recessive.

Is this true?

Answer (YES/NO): NO